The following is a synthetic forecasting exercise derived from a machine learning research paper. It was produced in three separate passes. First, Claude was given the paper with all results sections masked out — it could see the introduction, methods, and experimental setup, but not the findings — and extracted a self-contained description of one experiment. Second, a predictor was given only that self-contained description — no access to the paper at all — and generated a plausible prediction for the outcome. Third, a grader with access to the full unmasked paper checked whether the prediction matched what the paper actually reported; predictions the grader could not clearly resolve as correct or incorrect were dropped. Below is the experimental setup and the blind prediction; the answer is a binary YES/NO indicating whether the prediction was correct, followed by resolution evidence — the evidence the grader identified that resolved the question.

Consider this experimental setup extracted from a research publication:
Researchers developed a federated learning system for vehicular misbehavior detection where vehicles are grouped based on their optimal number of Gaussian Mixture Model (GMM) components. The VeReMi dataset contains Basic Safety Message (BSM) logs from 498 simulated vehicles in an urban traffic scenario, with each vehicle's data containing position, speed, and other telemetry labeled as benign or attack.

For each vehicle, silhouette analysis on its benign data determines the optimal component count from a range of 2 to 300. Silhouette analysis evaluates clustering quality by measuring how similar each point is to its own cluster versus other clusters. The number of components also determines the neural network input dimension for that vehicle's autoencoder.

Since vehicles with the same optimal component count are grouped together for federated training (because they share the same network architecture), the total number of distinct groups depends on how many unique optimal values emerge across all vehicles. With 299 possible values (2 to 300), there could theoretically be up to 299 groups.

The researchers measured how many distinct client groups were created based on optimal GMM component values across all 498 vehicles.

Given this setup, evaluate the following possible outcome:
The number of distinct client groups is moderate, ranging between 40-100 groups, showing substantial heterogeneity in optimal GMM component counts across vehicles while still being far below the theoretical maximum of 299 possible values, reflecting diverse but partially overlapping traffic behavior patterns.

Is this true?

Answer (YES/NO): NO